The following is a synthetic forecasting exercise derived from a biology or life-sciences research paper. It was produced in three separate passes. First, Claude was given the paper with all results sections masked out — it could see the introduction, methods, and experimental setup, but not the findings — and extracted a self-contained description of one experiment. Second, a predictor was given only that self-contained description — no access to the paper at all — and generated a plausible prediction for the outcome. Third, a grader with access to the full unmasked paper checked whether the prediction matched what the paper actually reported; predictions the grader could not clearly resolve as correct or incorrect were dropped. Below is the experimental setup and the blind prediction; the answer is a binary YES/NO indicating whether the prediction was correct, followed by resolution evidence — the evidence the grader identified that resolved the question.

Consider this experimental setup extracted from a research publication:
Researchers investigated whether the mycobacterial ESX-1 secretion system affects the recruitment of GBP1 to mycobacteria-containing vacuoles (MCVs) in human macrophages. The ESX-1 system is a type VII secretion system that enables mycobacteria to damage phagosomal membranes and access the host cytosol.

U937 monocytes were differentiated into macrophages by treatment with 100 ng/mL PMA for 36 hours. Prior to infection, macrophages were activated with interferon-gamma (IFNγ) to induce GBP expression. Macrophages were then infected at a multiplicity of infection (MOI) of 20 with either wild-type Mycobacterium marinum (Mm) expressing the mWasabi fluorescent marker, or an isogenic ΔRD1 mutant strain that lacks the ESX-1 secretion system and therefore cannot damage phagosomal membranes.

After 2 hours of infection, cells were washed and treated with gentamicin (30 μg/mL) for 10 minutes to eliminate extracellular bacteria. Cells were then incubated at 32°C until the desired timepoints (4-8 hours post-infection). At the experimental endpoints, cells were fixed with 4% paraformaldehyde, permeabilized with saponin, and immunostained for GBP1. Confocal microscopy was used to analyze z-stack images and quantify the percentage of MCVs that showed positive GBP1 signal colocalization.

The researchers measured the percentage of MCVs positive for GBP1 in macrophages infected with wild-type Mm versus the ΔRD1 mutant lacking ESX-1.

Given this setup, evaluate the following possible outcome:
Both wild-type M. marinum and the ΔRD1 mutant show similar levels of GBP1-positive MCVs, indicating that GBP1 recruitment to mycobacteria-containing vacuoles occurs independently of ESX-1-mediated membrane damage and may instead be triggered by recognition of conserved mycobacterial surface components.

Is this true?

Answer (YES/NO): NO